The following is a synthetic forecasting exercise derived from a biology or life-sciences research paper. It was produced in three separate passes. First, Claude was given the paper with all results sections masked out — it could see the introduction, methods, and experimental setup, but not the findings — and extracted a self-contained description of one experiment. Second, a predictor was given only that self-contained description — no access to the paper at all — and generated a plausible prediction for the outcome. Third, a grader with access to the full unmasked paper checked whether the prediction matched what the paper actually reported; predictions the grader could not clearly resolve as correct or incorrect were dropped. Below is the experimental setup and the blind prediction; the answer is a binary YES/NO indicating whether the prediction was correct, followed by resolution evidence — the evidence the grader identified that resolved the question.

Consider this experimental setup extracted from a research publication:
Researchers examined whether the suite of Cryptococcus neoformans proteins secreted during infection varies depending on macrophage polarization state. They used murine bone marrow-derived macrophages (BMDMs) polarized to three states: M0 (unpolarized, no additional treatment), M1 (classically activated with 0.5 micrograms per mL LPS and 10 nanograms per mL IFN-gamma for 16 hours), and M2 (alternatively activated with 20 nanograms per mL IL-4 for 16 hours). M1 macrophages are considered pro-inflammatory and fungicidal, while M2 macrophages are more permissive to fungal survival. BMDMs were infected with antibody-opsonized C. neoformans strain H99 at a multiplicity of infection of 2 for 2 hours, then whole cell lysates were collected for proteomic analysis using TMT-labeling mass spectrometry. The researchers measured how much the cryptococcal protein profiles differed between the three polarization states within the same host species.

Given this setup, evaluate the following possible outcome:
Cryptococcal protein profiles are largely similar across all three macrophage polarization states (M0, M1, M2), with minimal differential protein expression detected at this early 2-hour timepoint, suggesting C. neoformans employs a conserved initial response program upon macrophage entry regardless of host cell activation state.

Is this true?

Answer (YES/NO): YES